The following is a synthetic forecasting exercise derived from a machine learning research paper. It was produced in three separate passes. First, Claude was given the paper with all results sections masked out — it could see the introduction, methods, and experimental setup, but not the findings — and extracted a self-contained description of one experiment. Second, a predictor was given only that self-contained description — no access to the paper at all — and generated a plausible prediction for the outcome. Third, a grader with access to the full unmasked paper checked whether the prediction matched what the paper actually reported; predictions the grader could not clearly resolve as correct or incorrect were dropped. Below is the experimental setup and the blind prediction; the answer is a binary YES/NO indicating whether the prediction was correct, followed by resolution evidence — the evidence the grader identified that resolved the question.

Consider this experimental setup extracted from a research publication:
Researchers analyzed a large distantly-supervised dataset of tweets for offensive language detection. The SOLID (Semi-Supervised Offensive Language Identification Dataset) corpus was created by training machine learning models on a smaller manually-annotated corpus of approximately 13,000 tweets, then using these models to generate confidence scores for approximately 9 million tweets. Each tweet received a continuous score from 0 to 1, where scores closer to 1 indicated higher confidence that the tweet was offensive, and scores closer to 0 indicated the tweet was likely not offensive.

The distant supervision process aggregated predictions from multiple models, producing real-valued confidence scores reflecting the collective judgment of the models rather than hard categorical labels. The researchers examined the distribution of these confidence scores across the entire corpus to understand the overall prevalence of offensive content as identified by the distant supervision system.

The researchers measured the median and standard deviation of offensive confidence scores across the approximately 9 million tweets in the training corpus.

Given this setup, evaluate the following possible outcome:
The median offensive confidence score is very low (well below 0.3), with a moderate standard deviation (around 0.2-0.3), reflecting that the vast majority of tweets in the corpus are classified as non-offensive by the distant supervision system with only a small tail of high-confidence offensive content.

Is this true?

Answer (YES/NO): NO